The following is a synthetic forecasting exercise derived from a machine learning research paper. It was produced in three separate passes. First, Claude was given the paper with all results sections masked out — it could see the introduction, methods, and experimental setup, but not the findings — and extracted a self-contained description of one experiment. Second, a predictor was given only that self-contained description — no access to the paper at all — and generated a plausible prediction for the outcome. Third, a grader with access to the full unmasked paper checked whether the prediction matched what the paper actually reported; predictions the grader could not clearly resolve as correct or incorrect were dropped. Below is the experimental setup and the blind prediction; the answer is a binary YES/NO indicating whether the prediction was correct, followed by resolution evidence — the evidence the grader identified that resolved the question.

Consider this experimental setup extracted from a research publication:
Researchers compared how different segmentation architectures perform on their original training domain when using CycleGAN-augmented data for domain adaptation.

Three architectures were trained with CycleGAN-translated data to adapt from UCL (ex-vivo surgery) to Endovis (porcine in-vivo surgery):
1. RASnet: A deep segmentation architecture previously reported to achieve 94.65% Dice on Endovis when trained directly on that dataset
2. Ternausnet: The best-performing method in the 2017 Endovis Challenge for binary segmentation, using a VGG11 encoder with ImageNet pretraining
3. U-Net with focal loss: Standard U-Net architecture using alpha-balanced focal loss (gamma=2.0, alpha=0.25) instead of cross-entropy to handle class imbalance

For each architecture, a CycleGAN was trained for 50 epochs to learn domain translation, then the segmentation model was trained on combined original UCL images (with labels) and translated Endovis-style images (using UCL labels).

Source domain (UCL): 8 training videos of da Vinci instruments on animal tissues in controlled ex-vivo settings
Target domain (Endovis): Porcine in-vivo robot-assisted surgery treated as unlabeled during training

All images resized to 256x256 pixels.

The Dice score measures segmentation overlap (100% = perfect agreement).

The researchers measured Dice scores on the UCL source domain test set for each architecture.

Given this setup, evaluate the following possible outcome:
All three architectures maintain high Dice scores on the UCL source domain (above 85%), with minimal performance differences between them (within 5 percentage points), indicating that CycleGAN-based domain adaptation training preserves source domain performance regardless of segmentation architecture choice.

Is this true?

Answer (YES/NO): NO